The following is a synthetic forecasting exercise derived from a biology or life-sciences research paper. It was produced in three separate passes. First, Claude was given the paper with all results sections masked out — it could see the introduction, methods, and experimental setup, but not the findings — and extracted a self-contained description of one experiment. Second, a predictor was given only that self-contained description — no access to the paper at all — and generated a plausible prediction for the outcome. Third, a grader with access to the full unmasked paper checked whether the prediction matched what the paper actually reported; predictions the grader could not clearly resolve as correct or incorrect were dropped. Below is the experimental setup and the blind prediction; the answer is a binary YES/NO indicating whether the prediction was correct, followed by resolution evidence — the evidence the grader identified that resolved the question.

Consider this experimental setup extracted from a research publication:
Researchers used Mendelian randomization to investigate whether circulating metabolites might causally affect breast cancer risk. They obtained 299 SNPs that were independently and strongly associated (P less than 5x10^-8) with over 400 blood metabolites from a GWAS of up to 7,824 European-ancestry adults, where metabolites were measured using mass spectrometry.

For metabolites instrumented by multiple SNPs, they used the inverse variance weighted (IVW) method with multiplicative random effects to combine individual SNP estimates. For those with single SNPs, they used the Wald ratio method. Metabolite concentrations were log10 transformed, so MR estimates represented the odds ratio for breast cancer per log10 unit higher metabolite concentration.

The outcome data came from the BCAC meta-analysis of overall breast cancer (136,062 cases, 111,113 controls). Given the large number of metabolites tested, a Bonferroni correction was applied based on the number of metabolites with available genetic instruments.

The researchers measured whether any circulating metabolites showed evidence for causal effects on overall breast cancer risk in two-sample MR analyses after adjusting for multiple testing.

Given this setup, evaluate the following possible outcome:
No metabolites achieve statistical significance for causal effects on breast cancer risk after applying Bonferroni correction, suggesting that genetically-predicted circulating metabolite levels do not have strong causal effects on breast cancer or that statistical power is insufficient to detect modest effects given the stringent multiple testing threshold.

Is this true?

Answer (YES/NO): NO